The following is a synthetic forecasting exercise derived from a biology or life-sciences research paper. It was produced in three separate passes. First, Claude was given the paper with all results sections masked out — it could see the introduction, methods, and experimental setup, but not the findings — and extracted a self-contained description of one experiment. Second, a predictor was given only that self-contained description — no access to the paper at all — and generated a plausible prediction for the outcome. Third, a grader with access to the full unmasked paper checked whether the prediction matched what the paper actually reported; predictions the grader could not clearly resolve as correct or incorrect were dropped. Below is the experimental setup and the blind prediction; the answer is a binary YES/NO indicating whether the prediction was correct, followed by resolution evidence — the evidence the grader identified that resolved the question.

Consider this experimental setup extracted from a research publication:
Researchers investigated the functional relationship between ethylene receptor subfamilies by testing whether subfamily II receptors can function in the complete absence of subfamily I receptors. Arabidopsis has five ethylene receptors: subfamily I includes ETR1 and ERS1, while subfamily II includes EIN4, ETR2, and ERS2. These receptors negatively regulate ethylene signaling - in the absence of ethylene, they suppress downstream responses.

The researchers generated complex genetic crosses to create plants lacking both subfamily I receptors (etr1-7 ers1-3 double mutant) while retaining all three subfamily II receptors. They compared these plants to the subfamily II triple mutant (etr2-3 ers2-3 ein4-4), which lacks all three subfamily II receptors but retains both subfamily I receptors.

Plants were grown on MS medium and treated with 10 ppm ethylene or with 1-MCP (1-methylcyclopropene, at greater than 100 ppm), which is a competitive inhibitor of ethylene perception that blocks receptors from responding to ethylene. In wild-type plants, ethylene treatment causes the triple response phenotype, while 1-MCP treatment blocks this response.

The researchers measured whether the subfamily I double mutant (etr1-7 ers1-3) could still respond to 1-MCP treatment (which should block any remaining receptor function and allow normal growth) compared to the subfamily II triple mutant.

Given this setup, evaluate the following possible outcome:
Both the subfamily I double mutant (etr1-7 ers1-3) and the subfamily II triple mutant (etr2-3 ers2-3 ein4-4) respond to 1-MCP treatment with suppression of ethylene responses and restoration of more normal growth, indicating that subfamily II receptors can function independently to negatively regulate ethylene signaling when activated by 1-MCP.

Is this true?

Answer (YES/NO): NO